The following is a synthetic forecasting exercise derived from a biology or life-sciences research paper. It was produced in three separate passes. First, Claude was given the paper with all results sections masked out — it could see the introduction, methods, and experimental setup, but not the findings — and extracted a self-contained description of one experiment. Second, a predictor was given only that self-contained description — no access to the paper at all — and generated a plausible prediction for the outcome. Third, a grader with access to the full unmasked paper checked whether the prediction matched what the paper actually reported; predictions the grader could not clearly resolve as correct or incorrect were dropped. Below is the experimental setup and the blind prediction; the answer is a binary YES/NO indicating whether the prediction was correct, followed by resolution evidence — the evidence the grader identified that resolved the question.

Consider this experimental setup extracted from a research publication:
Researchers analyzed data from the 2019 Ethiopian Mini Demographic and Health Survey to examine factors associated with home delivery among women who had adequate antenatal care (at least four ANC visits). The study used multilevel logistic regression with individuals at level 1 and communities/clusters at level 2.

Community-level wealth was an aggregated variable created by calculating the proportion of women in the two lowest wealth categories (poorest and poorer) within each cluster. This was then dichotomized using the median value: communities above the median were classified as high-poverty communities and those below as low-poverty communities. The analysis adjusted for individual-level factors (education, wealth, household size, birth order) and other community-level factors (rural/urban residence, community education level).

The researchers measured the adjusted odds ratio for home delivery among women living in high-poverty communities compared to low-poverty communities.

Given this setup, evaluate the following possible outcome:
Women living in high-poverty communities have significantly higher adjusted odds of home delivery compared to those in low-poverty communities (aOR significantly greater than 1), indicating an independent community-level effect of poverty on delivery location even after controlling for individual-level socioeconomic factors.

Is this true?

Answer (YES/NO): YES